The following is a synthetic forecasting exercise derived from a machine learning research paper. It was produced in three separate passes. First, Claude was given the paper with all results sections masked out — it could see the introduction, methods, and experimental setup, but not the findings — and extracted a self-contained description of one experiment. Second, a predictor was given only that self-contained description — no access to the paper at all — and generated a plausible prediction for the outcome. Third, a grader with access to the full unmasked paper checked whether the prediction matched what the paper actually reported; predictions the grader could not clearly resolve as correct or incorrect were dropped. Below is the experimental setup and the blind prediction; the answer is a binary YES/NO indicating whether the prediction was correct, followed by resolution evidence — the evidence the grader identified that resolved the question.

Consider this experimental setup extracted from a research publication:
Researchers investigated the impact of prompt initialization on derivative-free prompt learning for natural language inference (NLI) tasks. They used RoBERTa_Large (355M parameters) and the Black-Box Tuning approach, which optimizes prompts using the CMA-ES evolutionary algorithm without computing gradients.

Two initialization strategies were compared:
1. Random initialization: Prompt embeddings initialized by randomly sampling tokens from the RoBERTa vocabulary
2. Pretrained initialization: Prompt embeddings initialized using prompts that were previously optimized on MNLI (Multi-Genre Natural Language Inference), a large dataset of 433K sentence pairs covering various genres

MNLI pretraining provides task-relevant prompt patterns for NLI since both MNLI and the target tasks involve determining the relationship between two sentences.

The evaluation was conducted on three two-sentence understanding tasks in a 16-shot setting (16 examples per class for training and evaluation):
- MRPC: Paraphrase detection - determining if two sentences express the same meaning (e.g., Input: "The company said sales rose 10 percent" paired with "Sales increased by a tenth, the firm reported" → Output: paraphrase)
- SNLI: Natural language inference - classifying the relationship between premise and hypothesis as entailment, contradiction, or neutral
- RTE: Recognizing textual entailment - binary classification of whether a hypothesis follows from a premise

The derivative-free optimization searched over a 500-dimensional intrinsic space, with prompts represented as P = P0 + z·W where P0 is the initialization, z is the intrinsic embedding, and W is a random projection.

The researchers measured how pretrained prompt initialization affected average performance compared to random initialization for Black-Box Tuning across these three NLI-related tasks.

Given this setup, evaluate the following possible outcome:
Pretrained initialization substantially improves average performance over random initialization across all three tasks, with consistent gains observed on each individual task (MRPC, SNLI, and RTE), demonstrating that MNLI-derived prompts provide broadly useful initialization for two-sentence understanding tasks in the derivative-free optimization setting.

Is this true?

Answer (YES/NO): YES